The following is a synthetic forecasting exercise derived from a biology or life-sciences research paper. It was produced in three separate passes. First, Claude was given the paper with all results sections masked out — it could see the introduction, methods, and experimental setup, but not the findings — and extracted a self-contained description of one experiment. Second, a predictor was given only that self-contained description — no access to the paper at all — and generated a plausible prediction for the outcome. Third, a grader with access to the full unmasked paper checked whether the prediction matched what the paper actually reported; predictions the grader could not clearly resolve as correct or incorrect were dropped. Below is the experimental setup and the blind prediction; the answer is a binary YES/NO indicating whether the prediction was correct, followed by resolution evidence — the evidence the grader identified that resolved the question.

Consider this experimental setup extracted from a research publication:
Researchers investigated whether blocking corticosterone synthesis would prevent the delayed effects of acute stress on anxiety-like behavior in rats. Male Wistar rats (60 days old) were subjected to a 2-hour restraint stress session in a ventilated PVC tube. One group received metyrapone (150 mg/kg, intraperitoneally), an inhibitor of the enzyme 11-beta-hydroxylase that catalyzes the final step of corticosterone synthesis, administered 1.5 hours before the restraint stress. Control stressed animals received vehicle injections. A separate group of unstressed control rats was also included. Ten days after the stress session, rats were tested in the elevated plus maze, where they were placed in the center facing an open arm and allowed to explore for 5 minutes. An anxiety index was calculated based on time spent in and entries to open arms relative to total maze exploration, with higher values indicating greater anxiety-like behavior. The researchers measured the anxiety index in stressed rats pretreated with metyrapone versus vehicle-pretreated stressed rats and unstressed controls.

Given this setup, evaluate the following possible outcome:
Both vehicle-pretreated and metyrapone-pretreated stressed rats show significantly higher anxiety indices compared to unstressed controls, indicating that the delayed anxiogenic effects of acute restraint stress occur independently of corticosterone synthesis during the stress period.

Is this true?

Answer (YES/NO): NO